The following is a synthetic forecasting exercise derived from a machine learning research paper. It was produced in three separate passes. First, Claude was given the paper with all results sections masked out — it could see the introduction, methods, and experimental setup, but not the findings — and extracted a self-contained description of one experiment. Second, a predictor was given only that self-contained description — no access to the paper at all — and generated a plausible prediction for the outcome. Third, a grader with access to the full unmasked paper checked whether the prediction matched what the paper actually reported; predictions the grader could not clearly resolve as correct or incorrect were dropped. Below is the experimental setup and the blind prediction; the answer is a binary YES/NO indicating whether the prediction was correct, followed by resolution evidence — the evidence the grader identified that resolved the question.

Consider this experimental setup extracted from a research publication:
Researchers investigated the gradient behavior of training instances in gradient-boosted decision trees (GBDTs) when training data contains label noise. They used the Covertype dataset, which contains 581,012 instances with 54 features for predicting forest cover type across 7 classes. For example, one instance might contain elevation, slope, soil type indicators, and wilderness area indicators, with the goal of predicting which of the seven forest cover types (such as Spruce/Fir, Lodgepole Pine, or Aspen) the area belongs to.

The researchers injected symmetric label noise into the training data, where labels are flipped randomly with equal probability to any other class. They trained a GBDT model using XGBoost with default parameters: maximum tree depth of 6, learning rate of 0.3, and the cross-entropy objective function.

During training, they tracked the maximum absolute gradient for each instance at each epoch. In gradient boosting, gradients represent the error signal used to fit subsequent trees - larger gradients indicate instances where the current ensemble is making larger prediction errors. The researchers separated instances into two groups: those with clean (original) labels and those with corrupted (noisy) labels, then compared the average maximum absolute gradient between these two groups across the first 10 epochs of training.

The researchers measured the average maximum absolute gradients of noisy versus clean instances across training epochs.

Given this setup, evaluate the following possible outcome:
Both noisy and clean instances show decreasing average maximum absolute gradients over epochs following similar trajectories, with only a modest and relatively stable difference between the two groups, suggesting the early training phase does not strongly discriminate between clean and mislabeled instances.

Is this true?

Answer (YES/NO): NO